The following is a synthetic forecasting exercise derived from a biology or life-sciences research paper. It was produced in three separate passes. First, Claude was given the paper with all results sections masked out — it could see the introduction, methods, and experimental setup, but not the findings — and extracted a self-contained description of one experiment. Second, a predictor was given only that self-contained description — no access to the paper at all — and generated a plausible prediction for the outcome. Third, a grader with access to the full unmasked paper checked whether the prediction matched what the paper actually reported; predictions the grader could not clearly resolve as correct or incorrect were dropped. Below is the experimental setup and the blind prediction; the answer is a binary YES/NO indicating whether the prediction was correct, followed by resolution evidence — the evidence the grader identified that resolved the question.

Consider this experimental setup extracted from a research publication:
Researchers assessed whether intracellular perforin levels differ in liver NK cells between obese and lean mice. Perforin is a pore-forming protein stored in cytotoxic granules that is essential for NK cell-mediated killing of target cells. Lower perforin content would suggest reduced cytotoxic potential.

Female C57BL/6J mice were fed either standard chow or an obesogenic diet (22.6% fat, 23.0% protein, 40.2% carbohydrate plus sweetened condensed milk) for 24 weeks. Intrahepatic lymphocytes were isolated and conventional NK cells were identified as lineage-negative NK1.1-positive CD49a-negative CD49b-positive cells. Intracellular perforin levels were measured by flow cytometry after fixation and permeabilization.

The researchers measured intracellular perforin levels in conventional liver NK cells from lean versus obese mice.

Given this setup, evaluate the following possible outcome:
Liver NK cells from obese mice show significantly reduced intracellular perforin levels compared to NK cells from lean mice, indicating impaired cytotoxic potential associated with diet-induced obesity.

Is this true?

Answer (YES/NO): YES